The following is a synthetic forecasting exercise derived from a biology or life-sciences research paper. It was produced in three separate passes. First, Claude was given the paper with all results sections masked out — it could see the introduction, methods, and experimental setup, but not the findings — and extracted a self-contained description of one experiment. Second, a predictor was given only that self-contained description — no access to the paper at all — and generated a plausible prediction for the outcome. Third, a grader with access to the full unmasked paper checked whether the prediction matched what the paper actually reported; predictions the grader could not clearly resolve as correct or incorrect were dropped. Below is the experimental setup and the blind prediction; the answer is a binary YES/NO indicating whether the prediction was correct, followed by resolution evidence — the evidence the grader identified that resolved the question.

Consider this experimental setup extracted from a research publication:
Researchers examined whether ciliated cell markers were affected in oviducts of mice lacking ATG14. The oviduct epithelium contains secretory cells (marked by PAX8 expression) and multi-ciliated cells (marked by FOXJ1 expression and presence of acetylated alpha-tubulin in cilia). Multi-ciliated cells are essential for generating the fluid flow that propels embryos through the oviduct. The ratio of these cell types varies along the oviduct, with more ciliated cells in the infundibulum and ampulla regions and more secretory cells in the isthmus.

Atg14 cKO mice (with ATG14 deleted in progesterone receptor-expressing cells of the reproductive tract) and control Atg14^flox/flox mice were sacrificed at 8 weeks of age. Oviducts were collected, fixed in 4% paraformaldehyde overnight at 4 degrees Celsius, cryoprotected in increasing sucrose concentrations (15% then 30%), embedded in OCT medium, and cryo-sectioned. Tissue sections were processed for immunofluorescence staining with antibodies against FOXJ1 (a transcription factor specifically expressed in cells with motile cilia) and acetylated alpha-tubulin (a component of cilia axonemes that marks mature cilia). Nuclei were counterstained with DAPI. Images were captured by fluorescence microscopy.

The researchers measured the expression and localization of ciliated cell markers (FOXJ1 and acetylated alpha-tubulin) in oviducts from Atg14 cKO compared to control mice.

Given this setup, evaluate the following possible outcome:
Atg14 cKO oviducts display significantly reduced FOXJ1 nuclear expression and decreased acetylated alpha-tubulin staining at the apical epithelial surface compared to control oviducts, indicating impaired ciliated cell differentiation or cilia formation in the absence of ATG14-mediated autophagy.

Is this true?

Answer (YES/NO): NO